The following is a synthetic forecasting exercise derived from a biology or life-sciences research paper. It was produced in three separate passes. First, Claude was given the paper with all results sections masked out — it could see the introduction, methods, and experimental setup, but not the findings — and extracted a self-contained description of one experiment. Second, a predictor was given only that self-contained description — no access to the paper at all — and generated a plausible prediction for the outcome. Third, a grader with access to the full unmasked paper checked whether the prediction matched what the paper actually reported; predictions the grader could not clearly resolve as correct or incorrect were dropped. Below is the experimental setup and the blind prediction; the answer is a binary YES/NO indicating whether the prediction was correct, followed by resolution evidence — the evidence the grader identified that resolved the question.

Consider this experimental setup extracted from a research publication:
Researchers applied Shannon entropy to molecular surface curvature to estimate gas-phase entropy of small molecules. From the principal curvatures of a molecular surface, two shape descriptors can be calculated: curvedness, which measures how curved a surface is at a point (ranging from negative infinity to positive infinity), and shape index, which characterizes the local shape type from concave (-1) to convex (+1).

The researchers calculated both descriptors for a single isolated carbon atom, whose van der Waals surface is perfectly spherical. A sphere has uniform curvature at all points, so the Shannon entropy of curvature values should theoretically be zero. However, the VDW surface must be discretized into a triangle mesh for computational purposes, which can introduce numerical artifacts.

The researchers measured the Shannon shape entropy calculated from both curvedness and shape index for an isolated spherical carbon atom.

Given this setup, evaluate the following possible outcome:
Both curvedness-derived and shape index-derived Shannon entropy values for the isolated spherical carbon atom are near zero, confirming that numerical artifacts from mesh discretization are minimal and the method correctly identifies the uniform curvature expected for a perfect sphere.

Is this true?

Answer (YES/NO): NO